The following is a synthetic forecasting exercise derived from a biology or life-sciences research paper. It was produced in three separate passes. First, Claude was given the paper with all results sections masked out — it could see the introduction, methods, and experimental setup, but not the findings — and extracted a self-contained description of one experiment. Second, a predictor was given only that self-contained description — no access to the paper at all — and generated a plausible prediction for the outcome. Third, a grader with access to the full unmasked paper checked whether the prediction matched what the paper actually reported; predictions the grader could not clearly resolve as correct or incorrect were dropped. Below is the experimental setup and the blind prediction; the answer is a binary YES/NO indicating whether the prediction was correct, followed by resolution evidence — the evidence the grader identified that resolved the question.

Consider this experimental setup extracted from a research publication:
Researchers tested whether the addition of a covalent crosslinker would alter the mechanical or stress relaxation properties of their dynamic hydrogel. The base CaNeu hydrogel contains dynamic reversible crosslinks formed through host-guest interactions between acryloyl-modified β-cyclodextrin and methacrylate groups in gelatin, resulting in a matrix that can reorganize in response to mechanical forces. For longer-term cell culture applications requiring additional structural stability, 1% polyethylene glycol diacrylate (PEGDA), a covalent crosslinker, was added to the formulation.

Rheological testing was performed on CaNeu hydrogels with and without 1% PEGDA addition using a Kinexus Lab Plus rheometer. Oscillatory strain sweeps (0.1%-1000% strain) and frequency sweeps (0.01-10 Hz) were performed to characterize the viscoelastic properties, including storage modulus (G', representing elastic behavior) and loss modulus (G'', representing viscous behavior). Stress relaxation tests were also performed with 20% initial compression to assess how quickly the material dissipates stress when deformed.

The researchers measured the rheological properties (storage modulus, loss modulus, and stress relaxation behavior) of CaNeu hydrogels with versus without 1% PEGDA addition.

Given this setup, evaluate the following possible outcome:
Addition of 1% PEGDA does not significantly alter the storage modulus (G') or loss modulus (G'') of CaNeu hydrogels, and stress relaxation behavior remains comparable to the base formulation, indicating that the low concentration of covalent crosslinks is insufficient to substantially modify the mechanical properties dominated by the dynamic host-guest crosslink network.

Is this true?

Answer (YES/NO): YES